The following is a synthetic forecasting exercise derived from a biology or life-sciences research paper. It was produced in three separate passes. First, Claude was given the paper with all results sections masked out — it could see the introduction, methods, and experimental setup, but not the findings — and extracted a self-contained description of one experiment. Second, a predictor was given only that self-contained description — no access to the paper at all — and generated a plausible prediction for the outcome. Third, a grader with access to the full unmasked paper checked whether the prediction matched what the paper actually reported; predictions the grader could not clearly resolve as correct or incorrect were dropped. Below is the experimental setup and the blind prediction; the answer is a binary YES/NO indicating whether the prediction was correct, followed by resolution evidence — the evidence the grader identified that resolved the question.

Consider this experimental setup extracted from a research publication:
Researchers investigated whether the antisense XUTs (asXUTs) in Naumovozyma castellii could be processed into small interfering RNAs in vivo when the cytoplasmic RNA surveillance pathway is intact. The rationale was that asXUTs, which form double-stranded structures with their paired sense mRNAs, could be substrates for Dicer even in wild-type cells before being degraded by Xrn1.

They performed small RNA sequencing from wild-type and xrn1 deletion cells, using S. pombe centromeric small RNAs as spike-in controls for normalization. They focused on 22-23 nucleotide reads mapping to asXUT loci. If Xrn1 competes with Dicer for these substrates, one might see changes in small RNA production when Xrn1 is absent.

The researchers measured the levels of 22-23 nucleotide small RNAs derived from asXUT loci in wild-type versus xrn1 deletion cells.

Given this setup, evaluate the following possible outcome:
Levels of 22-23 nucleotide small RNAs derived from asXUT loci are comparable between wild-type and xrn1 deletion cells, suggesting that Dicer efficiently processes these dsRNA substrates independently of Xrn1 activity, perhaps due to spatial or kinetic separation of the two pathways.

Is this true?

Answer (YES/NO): NO